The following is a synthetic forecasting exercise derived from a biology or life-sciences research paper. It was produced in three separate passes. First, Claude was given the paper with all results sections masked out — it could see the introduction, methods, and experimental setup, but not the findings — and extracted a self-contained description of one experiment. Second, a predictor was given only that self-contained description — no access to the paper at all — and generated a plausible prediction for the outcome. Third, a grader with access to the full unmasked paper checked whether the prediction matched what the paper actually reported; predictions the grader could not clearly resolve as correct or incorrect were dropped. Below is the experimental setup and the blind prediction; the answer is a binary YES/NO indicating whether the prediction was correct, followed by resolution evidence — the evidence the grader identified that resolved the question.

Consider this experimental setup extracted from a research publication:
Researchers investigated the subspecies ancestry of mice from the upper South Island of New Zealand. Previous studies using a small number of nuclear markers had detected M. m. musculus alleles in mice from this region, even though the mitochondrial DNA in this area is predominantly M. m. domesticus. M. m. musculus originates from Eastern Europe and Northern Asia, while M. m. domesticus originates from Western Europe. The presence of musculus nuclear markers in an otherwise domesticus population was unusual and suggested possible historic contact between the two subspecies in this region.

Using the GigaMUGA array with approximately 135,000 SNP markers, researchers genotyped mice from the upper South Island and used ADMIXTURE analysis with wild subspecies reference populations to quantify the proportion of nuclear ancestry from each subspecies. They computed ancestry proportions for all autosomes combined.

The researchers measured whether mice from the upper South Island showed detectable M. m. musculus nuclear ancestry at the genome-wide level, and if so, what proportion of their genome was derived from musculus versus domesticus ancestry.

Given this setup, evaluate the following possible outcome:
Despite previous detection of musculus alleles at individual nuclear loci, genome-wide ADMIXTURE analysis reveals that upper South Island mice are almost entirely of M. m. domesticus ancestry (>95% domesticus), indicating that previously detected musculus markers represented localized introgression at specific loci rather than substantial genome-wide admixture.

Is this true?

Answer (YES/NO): NO